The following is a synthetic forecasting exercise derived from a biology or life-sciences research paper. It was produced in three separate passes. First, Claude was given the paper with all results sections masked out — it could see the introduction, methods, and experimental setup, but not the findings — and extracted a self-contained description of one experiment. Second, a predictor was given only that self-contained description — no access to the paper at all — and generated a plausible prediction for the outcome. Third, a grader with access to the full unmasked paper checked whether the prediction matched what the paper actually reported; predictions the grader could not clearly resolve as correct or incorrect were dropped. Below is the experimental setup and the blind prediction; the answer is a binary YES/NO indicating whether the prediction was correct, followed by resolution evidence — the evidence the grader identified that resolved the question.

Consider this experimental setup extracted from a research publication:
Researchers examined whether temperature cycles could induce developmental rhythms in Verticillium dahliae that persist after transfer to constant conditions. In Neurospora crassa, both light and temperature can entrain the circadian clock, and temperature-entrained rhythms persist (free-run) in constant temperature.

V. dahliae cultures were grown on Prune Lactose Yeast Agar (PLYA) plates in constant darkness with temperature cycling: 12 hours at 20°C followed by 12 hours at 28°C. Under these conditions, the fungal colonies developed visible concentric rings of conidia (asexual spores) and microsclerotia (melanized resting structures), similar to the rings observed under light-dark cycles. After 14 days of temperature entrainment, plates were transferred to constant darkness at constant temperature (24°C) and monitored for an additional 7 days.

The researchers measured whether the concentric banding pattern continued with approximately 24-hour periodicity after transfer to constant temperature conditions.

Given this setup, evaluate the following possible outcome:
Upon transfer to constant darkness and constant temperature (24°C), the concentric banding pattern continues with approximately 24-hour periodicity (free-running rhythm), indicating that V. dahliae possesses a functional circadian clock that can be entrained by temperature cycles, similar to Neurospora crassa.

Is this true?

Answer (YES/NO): NO